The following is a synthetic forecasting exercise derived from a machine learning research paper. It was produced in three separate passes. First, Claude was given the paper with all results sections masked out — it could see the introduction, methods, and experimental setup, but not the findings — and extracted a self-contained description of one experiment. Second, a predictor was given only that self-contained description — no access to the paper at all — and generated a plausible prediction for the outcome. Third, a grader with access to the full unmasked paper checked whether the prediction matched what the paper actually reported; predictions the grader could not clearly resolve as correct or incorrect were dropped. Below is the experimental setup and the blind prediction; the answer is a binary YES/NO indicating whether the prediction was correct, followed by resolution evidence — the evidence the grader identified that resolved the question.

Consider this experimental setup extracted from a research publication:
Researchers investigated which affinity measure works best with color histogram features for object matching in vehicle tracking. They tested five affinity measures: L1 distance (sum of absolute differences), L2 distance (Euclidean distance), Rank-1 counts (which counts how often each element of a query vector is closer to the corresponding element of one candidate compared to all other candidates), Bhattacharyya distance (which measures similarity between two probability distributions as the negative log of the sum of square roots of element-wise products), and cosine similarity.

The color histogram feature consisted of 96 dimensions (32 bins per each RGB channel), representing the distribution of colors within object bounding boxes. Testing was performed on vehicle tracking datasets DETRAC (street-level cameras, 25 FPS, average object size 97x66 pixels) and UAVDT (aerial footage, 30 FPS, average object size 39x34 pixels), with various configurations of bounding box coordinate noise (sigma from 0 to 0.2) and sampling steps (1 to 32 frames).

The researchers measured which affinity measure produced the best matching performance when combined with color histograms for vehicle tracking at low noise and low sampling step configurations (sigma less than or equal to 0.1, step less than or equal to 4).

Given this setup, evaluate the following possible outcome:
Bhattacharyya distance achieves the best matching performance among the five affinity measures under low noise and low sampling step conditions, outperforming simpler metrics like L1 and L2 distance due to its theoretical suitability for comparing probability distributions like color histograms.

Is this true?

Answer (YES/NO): YES